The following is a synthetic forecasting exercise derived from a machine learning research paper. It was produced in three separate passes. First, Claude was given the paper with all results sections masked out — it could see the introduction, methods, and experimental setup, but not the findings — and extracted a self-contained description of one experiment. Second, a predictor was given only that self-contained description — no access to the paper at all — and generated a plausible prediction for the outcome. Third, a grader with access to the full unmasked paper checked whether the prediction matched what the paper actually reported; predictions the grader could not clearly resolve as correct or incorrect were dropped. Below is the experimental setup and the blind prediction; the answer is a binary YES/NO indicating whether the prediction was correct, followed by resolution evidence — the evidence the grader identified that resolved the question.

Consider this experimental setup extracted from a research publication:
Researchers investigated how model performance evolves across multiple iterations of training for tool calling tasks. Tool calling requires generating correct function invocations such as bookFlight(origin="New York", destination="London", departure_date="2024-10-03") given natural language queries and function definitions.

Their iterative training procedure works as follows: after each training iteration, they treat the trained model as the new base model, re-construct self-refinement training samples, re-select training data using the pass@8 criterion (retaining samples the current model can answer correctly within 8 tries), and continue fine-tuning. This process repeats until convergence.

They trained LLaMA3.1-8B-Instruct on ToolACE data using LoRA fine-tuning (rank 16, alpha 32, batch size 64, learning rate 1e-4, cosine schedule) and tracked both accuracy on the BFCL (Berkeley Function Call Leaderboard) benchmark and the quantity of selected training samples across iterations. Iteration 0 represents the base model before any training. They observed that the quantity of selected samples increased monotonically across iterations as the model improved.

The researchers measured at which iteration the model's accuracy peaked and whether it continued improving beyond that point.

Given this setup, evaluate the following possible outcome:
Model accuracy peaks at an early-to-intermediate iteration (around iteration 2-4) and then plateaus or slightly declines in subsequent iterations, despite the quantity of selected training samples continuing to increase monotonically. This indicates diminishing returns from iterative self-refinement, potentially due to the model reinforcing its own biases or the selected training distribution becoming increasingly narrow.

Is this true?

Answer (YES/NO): YES